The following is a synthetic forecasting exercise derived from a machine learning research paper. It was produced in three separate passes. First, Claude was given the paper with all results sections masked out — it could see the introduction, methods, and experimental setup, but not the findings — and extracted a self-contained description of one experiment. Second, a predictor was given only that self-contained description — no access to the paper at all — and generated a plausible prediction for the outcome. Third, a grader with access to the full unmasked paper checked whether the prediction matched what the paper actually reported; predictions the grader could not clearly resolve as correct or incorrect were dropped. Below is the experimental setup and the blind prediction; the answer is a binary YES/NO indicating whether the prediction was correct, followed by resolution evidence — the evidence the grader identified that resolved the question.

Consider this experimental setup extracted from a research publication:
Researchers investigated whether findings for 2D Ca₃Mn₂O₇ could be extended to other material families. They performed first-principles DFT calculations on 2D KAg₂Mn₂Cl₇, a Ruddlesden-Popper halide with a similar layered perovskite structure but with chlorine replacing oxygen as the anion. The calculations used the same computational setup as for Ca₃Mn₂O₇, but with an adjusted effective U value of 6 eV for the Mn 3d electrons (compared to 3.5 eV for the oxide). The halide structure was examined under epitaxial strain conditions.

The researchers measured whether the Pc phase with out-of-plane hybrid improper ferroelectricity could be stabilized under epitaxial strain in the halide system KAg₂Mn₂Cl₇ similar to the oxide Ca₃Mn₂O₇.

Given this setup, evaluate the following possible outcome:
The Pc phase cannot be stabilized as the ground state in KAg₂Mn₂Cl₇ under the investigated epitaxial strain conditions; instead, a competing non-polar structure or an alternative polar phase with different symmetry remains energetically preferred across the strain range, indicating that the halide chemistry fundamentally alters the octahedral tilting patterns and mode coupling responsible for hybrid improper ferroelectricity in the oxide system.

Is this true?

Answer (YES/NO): NO